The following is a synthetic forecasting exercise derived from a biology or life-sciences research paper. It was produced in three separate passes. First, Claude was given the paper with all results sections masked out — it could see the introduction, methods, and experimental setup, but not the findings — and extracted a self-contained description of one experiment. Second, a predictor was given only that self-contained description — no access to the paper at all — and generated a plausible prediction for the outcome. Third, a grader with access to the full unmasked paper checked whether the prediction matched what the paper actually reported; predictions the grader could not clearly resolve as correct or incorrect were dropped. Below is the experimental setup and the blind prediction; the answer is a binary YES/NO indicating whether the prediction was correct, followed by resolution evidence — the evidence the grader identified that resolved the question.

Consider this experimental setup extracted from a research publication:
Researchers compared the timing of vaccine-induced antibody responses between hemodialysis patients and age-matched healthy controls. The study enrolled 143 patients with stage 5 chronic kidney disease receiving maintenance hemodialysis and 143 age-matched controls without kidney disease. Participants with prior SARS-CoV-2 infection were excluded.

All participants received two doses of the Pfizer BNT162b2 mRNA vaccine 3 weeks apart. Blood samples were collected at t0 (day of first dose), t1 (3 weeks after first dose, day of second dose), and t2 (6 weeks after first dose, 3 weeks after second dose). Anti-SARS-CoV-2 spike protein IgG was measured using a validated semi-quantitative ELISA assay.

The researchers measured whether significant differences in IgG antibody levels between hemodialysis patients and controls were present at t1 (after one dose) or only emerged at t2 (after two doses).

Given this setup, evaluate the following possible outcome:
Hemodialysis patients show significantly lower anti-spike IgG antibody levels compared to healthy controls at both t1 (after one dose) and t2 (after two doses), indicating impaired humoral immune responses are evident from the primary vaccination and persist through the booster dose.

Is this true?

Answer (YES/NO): NO